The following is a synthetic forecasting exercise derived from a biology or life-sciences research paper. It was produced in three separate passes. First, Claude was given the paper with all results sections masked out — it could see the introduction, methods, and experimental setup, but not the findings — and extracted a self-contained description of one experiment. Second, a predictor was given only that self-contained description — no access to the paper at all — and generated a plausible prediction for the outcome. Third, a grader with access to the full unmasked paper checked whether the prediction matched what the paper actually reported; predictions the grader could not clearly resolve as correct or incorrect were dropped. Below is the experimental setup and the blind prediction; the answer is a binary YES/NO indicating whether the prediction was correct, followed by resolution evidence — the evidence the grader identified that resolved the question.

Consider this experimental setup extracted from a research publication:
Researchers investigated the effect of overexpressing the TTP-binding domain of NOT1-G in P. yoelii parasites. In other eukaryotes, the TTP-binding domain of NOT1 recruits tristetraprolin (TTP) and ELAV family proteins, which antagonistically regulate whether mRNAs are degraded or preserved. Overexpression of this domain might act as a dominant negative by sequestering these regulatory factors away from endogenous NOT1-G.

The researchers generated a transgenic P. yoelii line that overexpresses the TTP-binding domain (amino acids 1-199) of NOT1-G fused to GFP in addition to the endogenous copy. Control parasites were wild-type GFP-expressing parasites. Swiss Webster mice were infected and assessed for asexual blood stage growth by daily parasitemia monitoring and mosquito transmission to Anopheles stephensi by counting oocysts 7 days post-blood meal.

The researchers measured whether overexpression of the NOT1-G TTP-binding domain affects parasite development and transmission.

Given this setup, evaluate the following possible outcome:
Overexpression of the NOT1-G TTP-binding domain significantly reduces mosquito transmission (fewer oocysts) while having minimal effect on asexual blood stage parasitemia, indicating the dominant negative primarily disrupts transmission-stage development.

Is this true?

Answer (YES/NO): NO